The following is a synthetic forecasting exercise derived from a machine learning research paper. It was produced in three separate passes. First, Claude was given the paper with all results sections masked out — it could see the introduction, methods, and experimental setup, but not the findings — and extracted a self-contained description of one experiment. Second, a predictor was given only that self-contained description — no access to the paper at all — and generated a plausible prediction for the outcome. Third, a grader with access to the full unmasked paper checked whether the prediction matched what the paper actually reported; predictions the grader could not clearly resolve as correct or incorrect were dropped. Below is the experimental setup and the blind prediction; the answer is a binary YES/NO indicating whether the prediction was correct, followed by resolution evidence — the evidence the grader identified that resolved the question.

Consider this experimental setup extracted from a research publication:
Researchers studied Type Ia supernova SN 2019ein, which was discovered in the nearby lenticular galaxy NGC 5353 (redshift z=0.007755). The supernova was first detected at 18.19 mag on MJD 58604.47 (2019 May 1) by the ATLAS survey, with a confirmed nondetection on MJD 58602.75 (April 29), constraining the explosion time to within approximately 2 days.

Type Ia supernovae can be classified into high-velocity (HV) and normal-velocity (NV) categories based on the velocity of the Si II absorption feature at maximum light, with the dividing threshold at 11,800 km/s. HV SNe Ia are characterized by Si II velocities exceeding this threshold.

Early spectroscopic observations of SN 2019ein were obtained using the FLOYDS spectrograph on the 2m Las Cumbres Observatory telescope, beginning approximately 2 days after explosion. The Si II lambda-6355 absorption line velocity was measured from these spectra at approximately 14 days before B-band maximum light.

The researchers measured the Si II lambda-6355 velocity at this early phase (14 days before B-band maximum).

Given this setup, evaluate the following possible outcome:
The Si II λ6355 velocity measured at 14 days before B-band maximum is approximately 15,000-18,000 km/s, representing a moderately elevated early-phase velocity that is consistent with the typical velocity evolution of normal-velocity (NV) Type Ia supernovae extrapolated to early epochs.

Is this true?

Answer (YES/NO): NO